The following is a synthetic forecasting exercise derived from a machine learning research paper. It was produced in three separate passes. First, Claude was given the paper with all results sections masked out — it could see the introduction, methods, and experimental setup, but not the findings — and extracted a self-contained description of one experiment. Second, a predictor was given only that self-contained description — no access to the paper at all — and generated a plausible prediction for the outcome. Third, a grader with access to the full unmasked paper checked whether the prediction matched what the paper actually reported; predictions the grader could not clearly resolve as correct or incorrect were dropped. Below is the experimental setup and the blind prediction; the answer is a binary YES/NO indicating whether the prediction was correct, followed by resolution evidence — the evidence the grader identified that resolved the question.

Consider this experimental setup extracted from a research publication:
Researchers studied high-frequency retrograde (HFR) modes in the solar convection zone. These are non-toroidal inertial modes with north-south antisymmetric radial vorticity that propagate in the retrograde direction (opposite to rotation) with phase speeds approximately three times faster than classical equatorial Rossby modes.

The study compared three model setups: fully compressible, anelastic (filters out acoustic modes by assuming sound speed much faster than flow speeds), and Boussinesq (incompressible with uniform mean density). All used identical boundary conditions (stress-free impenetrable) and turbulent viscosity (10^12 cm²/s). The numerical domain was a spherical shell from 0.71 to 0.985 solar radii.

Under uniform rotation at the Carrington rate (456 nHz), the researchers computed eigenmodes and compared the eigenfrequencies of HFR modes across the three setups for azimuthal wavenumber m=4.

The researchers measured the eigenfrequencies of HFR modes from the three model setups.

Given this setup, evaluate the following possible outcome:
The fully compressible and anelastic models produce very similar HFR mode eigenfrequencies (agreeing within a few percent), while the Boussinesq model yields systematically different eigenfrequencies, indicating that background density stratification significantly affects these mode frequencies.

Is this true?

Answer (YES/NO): YES